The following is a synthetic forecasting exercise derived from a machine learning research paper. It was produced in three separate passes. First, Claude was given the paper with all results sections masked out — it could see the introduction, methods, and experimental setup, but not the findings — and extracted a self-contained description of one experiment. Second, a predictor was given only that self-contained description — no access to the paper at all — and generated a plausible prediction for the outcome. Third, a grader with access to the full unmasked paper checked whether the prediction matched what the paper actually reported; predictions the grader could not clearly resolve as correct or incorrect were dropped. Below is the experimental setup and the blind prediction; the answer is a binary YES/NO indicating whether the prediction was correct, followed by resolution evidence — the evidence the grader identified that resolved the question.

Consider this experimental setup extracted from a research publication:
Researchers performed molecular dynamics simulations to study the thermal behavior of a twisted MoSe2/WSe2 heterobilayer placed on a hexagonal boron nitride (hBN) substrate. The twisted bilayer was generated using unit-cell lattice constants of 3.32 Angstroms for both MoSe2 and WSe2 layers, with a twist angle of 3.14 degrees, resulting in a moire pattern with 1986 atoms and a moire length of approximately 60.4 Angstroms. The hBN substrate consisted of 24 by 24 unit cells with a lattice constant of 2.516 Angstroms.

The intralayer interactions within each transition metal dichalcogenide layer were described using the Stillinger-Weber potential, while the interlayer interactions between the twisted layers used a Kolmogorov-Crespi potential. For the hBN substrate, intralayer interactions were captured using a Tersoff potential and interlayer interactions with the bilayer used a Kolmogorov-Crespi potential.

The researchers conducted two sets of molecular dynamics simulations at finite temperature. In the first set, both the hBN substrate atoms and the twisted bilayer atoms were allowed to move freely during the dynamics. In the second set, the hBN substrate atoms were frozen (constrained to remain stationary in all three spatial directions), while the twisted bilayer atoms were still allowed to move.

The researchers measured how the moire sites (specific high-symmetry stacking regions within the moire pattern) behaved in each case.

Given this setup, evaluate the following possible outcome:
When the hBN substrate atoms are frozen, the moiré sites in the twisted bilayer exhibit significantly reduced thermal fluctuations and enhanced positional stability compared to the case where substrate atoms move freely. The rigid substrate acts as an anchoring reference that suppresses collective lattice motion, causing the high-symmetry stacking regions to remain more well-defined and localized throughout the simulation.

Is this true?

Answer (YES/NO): NO